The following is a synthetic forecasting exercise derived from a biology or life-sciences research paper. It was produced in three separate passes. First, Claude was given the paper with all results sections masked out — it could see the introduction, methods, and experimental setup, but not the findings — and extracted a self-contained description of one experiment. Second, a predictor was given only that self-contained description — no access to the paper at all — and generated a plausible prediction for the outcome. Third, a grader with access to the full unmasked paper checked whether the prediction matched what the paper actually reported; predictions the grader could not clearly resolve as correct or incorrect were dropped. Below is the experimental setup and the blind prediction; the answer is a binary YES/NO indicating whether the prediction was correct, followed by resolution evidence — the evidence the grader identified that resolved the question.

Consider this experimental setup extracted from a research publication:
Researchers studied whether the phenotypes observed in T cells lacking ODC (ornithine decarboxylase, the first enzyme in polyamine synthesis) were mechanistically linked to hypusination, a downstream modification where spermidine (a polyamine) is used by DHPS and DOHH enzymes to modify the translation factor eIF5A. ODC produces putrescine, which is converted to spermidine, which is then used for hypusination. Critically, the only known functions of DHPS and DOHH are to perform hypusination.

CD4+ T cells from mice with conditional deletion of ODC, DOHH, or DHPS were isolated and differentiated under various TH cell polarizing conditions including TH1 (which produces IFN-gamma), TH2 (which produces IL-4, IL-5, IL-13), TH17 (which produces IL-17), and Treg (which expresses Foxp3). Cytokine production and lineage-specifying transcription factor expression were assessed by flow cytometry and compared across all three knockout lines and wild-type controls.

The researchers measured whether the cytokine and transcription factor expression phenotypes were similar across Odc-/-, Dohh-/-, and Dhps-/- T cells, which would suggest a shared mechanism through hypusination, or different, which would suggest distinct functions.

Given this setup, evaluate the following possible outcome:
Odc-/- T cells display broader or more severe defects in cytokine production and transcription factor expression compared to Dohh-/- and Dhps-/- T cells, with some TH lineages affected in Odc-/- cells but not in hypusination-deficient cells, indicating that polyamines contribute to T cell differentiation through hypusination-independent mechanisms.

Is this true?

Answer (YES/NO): NO